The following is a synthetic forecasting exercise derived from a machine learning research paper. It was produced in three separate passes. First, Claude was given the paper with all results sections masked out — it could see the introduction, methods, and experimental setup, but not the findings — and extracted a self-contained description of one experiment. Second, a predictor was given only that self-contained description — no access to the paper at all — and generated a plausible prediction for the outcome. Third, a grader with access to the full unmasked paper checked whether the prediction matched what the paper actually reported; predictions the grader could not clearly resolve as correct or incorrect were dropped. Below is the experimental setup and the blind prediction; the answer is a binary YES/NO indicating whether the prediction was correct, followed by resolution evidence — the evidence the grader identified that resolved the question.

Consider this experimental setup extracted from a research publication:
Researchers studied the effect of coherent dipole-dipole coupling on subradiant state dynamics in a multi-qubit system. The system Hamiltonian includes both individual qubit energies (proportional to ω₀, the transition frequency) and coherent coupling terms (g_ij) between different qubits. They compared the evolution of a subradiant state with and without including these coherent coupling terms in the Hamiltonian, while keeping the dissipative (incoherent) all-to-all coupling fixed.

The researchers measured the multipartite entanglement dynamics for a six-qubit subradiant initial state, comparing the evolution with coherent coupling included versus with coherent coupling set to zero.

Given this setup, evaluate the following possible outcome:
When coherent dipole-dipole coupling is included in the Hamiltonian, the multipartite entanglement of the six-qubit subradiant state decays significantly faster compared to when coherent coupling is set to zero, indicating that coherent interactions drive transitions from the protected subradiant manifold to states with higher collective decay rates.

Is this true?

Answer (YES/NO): NO